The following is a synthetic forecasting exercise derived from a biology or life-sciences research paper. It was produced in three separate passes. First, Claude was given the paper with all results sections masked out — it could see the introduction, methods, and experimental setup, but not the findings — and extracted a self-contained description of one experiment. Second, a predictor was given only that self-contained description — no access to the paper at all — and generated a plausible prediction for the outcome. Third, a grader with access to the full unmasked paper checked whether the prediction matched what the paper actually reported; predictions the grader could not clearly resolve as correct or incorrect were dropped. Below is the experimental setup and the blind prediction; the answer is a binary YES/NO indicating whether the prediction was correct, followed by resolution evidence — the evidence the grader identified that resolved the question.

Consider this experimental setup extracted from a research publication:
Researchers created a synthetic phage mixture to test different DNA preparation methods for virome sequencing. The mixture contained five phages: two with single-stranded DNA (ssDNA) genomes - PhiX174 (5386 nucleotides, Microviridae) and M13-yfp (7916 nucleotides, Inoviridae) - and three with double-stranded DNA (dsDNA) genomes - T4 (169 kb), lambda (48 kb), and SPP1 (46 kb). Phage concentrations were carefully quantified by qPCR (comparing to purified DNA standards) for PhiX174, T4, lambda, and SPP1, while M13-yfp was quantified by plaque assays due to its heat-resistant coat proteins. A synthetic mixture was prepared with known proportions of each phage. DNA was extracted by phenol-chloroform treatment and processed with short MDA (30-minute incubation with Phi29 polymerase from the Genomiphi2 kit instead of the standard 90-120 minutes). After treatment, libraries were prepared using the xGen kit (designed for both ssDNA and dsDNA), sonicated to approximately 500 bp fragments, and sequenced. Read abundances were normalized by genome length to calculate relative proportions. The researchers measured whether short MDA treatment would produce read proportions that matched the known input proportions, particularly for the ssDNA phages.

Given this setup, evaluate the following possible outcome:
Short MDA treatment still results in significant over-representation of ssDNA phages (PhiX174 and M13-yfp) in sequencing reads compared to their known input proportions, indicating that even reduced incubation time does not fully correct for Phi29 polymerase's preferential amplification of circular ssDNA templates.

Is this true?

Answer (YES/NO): YES